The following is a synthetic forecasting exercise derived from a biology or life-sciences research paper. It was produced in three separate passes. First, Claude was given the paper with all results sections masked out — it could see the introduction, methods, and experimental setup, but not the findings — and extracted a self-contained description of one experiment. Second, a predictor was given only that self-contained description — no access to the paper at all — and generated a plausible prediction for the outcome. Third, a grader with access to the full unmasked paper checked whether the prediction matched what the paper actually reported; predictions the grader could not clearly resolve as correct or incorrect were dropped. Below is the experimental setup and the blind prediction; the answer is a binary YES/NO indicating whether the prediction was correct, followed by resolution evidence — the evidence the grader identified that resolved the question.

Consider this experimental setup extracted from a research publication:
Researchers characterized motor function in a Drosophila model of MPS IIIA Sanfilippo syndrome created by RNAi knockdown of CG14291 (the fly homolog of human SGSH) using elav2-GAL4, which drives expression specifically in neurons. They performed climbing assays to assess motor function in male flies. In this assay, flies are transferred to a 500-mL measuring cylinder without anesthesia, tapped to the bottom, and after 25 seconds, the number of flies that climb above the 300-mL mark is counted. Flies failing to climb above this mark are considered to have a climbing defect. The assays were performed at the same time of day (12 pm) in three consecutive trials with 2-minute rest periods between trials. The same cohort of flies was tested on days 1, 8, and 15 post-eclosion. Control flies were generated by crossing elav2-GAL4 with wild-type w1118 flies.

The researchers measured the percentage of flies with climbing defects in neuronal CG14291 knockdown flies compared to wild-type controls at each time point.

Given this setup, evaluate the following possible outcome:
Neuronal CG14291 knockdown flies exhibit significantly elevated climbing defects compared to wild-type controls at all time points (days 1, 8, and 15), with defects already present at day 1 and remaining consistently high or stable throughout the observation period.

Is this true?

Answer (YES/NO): YES